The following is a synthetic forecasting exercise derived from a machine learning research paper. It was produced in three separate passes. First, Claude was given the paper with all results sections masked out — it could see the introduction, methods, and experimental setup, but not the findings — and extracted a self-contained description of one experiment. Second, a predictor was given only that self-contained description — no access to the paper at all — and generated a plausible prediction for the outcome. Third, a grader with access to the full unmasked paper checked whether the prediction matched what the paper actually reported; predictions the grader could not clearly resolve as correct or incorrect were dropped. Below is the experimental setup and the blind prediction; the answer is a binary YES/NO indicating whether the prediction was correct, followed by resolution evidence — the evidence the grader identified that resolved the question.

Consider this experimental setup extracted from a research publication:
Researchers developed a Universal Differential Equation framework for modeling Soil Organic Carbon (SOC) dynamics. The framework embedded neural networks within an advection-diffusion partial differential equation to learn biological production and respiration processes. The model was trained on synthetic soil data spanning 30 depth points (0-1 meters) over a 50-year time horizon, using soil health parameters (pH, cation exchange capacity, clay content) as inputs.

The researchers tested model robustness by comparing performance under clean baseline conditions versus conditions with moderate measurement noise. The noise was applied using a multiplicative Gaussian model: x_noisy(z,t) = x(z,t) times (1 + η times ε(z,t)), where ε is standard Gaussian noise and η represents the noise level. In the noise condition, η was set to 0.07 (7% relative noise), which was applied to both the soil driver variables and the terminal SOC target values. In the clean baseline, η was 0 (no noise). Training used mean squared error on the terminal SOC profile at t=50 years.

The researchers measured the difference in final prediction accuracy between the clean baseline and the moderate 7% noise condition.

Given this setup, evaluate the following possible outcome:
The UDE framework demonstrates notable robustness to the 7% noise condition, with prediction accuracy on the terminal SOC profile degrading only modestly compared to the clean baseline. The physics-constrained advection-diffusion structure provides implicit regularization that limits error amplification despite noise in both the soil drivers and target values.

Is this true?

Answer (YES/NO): YES